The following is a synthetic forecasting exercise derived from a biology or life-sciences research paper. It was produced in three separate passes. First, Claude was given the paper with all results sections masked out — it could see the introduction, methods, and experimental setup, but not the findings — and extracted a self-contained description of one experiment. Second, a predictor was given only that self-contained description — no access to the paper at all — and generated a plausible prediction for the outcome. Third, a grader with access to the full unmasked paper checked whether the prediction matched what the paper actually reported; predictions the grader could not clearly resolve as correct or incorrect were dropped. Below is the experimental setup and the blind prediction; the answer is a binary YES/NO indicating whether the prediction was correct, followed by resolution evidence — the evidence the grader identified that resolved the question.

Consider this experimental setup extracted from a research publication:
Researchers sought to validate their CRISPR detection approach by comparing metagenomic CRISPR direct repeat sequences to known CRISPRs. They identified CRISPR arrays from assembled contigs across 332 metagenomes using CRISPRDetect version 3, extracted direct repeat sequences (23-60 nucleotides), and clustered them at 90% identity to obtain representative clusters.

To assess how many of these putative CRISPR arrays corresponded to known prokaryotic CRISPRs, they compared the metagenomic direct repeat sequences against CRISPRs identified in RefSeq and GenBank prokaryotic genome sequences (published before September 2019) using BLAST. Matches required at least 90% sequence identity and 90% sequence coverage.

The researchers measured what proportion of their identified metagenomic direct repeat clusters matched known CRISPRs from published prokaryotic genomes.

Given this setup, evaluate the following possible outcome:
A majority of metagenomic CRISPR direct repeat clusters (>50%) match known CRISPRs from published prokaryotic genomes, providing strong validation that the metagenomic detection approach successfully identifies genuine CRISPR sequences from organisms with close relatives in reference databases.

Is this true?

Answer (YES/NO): NO